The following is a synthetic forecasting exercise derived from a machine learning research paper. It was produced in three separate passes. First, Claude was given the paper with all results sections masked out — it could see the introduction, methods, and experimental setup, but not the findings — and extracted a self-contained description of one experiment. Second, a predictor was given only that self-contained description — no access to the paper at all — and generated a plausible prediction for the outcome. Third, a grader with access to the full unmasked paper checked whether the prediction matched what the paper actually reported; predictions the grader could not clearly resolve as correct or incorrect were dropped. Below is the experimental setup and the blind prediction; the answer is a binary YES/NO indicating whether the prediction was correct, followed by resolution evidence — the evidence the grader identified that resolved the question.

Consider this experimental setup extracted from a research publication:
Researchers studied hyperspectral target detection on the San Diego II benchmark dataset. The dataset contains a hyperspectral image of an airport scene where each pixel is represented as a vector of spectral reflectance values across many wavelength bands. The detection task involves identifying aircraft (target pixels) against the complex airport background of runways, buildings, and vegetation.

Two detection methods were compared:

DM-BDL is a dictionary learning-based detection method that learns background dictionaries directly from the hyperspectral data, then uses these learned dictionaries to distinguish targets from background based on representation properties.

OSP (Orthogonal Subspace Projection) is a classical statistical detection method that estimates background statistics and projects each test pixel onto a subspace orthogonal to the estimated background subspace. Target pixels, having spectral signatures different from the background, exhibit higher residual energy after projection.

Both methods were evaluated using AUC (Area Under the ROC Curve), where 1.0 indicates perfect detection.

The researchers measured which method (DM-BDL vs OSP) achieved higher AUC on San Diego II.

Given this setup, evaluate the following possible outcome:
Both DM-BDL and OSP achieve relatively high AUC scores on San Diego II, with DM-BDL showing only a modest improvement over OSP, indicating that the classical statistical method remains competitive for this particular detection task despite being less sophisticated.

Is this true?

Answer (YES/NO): YES